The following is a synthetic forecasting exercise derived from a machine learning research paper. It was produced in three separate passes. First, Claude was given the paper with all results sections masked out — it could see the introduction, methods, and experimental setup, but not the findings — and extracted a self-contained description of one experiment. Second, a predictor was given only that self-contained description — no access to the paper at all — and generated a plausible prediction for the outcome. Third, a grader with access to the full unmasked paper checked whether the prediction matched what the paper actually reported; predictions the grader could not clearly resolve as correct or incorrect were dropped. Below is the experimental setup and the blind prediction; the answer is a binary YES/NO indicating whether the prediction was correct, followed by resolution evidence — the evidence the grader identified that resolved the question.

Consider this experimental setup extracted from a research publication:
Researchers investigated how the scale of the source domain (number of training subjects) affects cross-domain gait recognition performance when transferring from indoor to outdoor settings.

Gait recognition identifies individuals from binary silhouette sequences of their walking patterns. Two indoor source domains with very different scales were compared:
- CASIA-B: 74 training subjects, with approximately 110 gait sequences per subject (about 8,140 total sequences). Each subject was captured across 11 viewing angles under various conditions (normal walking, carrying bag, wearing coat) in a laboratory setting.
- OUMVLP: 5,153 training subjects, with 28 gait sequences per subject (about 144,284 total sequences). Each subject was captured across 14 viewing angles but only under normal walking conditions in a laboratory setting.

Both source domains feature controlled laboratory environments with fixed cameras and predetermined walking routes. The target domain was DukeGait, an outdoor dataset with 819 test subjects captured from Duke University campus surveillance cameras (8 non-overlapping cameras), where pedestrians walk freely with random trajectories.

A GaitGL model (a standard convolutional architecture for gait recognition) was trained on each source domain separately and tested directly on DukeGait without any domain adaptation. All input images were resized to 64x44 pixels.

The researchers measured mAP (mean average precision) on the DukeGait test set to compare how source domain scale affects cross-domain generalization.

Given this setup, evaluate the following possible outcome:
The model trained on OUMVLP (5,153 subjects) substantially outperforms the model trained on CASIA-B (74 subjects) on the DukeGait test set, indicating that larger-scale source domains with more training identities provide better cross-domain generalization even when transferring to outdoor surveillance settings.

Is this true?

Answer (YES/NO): NO